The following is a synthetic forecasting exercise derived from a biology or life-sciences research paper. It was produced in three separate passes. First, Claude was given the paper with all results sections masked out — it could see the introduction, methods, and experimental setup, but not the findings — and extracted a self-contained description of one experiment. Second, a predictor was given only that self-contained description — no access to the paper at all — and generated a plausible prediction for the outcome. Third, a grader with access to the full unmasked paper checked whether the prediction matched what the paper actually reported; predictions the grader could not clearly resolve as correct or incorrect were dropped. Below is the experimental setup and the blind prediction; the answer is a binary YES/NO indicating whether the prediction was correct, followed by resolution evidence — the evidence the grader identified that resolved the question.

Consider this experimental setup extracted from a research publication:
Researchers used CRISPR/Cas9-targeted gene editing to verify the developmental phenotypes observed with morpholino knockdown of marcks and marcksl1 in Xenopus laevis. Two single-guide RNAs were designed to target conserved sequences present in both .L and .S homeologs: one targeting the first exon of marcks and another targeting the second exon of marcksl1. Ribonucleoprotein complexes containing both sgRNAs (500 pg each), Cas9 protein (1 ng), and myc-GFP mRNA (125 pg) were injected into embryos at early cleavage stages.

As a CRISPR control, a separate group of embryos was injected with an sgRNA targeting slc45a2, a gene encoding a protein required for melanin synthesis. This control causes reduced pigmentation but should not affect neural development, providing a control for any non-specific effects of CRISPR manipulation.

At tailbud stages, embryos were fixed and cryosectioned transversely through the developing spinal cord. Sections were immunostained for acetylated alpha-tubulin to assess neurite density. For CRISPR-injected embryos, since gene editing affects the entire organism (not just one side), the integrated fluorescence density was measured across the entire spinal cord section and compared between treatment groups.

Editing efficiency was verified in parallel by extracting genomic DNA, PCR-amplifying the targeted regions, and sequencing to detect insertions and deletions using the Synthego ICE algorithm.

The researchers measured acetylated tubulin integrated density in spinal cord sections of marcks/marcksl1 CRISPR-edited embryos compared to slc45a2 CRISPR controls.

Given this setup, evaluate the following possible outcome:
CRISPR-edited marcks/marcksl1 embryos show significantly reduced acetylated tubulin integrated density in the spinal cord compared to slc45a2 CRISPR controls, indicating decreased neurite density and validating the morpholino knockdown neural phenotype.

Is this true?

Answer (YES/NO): YES